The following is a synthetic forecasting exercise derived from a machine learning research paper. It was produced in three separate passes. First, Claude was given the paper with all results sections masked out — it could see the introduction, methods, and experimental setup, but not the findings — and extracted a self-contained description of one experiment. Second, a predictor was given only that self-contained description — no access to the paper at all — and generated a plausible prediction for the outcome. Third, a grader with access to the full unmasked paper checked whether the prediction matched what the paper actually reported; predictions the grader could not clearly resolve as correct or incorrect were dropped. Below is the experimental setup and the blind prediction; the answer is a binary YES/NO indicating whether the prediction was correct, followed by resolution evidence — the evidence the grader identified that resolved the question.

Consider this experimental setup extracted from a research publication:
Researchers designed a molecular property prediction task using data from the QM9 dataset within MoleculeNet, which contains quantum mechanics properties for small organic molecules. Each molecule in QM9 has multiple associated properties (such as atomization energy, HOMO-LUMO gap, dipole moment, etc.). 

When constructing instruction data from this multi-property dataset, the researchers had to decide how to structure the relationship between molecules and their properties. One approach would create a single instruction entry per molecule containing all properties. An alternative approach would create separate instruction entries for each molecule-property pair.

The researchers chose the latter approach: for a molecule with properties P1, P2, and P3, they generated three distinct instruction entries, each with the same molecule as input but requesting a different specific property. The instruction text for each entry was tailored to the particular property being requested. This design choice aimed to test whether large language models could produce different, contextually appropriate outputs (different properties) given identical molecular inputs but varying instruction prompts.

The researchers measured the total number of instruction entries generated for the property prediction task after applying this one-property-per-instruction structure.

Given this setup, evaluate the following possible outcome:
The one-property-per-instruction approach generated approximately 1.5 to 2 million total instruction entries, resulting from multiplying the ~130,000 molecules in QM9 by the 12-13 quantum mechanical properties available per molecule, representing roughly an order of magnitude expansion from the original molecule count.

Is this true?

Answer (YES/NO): NO